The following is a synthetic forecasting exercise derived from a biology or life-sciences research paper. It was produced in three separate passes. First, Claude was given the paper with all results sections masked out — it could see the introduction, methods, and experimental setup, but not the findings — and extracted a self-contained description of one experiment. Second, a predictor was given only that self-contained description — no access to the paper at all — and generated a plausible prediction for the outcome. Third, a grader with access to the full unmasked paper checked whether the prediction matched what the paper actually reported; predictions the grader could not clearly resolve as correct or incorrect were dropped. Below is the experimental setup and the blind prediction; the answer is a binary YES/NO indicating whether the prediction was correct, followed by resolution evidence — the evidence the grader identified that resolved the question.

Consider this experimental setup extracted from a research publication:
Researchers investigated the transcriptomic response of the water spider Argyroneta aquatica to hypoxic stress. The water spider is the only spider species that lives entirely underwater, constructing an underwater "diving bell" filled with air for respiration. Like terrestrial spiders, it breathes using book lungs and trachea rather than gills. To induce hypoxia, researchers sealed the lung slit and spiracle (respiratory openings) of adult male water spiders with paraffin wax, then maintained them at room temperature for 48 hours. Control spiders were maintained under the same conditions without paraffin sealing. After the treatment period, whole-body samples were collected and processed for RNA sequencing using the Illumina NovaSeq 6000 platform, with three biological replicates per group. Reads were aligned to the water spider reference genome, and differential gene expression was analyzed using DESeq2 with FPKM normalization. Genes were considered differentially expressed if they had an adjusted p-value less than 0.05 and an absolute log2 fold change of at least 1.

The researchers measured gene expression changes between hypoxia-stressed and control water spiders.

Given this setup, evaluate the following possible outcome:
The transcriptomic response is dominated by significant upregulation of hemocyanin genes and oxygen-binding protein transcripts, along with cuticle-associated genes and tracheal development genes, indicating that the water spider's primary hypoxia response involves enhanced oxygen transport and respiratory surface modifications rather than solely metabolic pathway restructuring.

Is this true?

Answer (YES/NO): NO